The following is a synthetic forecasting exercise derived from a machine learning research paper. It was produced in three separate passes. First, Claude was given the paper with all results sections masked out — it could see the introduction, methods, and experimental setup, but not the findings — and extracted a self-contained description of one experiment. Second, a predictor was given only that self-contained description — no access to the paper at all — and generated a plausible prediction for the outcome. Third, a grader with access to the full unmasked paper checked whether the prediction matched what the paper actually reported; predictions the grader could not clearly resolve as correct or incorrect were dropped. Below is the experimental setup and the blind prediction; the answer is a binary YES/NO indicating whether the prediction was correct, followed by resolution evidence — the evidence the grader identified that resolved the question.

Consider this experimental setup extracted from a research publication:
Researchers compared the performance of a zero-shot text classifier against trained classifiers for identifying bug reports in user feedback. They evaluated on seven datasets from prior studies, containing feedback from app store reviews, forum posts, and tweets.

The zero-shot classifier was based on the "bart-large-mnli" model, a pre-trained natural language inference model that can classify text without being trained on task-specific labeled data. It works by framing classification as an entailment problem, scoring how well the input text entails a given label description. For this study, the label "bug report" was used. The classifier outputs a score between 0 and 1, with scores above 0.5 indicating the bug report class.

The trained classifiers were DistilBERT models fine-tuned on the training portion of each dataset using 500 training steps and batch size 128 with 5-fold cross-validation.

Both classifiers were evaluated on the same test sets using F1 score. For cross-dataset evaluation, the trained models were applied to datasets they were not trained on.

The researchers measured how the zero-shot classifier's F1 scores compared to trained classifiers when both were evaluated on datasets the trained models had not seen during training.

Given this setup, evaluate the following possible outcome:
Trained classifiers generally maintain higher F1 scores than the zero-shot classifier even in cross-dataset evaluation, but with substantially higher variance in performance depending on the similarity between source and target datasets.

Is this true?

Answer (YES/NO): NO